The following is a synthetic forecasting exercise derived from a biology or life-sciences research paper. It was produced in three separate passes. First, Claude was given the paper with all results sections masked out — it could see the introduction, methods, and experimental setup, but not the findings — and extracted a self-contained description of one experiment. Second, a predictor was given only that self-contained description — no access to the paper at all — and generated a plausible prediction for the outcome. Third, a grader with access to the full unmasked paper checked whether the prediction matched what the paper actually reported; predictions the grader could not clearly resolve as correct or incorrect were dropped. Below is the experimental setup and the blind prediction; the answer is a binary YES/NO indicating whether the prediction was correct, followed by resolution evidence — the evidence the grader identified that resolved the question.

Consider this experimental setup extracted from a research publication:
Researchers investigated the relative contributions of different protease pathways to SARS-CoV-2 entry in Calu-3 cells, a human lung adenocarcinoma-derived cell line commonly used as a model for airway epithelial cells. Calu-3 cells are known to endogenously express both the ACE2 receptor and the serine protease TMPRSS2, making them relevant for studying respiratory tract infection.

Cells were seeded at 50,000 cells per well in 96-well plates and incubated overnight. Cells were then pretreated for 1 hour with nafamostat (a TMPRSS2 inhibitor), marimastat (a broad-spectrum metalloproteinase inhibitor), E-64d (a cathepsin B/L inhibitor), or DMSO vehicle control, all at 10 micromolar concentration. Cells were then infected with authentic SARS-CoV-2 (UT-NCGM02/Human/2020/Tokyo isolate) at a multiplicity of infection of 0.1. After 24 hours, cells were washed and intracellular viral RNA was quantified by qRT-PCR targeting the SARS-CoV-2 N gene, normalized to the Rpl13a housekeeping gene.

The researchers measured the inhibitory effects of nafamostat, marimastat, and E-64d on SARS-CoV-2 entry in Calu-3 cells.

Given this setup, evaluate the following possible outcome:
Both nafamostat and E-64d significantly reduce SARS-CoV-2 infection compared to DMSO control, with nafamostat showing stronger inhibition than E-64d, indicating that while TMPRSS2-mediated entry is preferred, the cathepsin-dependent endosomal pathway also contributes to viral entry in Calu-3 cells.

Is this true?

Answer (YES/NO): NO